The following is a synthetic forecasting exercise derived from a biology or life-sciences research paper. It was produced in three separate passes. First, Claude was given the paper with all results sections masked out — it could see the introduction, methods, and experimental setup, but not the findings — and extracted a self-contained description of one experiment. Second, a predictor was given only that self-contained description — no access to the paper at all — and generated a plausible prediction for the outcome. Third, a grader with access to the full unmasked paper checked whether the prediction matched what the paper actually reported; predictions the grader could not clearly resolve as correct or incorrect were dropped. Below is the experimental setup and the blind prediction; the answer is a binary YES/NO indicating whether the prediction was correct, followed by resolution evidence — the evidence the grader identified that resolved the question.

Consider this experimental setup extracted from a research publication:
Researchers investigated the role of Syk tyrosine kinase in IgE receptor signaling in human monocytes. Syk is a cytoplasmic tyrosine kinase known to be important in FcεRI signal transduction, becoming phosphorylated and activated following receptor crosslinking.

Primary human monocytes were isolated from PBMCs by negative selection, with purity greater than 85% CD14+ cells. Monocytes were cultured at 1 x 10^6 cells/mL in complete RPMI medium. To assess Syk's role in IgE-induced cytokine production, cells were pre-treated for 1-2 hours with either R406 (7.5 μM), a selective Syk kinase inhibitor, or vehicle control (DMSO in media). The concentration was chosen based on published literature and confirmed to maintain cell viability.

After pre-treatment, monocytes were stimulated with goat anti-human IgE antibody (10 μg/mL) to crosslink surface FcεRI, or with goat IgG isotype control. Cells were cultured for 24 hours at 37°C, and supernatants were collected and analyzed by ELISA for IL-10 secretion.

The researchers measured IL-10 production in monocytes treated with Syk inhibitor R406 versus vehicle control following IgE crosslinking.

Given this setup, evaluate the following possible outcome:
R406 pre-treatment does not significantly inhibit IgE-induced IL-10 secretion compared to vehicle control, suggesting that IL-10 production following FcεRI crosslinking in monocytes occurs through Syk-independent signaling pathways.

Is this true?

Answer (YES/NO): YES